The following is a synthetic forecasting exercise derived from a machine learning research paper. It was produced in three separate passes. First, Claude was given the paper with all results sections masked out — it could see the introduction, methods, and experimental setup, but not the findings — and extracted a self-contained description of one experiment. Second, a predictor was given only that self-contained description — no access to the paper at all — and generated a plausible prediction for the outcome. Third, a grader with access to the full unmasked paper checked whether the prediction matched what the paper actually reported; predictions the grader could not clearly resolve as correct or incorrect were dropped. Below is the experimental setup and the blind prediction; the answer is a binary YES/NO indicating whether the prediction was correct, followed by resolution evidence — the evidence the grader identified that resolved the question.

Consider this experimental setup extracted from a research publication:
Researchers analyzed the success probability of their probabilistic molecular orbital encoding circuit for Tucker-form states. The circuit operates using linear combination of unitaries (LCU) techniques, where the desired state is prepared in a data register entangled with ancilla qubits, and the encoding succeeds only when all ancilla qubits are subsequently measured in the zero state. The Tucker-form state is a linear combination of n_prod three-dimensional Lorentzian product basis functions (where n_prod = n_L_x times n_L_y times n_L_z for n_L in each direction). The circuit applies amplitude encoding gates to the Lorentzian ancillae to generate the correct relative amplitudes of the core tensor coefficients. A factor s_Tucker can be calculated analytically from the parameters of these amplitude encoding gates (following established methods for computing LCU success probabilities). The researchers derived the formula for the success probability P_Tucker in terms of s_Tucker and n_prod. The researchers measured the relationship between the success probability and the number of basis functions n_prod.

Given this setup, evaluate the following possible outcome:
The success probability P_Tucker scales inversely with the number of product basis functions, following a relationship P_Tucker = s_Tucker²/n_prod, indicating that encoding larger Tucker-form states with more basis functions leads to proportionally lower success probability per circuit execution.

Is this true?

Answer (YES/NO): NO